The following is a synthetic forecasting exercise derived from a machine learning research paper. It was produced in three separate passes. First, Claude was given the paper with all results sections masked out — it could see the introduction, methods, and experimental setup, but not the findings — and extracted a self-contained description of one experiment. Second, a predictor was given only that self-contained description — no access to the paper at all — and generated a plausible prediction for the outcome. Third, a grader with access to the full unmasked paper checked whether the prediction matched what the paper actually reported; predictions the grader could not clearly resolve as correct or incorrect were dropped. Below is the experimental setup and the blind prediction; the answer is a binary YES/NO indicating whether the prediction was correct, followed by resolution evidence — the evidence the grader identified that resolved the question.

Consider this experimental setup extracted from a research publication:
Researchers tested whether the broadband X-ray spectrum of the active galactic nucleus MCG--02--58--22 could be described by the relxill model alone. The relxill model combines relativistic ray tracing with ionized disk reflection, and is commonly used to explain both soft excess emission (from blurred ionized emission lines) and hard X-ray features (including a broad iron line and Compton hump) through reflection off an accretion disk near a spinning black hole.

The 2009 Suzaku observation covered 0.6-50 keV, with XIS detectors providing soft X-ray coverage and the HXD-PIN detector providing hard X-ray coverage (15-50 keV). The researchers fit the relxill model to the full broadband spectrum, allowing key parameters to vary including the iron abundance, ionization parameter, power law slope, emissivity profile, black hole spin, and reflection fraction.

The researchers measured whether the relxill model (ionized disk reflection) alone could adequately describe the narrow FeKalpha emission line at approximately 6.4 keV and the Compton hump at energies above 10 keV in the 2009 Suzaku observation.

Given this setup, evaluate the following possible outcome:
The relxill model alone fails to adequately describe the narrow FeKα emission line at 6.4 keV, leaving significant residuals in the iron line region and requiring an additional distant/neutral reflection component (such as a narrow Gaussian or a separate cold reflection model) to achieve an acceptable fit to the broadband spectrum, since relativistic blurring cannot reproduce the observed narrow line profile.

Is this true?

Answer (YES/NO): YES